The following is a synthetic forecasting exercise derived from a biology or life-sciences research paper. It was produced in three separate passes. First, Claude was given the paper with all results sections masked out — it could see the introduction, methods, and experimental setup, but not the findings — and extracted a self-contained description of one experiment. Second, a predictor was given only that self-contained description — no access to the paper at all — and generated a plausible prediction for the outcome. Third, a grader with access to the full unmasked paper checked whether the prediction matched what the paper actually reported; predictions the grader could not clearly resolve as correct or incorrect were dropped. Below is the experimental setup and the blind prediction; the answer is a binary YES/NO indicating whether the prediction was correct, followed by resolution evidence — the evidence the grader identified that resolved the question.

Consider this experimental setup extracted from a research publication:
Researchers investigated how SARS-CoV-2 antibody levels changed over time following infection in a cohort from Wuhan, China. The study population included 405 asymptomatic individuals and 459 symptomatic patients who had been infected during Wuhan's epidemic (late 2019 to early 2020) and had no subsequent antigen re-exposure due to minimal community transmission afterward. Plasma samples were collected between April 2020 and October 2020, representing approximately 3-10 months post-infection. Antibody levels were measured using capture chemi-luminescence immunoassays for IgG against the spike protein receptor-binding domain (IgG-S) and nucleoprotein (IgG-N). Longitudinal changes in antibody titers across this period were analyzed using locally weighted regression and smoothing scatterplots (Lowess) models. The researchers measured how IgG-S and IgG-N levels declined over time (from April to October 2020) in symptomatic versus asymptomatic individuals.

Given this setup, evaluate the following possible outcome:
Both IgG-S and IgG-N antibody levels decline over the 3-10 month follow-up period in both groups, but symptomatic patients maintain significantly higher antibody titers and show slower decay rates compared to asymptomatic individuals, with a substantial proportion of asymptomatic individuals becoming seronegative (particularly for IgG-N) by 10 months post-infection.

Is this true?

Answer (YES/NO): NO